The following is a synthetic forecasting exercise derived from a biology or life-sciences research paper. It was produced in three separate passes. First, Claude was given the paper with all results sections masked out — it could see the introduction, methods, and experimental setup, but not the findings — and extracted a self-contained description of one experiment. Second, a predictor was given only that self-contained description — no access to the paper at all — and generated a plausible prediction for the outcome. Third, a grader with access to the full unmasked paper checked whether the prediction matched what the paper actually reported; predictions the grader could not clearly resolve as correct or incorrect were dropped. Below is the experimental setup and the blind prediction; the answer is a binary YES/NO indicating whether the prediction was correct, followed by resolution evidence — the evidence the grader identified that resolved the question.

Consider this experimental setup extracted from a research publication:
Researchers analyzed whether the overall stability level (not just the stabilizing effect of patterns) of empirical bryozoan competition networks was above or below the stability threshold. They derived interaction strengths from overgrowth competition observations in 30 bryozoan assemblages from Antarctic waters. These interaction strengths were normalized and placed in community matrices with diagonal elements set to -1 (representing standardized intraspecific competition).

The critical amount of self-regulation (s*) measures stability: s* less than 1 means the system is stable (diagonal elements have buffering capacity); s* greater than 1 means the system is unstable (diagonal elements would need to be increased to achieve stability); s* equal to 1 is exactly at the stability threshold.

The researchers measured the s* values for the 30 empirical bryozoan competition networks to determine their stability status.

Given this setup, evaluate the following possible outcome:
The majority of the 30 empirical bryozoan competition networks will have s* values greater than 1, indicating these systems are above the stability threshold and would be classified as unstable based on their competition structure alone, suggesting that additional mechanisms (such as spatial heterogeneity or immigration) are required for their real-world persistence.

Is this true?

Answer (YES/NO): YES